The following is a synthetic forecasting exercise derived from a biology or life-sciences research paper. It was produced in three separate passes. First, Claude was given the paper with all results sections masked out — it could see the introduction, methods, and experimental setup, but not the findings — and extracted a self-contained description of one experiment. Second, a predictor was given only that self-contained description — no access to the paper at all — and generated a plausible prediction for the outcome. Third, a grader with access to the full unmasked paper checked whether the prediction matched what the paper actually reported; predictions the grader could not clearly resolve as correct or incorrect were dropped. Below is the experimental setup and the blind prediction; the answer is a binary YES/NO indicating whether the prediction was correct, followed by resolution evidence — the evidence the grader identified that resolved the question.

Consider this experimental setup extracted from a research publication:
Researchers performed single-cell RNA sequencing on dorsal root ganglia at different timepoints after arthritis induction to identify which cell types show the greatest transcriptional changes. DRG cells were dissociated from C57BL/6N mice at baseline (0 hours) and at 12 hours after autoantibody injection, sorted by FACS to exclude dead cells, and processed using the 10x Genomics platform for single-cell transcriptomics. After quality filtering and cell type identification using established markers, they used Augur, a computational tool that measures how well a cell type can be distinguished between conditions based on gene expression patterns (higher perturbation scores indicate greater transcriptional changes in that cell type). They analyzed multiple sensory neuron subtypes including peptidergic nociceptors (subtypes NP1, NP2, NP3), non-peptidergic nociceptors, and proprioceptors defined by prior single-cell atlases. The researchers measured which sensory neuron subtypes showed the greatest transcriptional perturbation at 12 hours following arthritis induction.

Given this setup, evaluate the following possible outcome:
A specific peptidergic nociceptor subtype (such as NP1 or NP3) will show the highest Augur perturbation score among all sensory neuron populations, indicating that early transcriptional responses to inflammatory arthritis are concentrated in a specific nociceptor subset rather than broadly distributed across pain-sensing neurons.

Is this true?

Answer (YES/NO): NO